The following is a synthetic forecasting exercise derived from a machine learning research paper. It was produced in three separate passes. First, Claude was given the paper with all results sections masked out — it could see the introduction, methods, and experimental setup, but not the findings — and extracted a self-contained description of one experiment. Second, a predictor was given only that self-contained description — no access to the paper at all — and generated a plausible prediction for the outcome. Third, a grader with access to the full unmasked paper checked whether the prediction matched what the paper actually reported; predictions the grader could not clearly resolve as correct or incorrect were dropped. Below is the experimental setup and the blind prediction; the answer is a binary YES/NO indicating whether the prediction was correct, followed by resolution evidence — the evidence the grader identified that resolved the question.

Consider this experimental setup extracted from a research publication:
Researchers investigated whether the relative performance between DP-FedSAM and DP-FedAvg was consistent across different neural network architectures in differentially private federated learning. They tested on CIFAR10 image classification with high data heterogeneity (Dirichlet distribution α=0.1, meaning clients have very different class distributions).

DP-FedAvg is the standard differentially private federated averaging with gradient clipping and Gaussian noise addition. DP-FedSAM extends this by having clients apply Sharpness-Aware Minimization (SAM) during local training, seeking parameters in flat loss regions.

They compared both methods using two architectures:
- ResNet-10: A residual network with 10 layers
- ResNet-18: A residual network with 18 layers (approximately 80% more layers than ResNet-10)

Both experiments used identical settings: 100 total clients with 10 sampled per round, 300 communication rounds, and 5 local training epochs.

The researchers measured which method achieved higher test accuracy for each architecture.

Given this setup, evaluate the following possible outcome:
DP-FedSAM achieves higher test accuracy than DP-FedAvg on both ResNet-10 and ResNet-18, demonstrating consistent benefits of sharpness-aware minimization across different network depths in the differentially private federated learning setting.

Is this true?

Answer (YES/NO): NO